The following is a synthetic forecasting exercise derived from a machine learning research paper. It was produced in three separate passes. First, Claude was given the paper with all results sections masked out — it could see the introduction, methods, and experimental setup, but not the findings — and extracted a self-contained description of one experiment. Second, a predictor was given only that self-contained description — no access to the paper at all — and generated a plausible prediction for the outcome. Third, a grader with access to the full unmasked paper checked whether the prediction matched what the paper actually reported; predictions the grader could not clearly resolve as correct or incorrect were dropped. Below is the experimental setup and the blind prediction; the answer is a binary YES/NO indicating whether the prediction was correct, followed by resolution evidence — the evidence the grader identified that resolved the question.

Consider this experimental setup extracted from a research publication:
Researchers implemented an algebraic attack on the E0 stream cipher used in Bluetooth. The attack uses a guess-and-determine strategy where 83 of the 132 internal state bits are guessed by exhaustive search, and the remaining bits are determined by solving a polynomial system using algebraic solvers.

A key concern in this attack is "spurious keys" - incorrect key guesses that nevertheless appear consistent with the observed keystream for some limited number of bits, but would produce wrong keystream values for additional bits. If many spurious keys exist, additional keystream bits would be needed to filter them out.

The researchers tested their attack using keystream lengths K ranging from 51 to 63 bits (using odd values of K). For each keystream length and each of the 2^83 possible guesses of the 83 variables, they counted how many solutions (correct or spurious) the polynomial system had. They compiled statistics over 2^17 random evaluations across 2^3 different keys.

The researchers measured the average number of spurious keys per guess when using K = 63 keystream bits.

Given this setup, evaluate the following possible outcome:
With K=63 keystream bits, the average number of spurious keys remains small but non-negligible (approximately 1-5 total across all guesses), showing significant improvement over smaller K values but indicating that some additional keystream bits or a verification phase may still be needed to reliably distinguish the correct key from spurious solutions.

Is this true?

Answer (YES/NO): NO